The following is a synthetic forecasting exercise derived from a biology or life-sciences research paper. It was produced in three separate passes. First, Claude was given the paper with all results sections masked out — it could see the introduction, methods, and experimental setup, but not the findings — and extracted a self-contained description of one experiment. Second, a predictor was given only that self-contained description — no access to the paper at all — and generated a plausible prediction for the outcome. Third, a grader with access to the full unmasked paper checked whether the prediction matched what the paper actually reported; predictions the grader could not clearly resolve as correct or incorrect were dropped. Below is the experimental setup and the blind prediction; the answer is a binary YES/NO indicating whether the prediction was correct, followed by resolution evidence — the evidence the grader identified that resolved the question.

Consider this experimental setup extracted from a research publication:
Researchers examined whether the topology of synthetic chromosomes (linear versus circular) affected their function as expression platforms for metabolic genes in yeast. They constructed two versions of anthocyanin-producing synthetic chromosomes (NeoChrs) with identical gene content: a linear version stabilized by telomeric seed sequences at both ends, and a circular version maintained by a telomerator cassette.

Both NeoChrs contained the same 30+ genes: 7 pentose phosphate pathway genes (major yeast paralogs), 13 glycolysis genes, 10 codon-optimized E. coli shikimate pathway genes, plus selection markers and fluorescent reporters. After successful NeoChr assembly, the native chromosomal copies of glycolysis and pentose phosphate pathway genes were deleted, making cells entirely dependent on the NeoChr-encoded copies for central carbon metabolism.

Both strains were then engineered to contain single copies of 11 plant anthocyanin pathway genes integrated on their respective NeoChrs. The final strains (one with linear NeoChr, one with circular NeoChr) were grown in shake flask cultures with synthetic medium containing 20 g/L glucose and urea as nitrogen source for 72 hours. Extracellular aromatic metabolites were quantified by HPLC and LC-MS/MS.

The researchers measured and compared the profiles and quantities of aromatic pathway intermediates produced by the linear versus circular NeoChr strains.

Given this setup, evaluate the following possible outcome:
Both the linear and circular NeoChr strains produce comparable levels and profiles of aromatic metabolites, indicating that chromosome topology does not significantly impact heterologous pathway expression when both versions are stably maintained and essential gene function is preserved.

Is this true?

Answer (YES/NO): YES